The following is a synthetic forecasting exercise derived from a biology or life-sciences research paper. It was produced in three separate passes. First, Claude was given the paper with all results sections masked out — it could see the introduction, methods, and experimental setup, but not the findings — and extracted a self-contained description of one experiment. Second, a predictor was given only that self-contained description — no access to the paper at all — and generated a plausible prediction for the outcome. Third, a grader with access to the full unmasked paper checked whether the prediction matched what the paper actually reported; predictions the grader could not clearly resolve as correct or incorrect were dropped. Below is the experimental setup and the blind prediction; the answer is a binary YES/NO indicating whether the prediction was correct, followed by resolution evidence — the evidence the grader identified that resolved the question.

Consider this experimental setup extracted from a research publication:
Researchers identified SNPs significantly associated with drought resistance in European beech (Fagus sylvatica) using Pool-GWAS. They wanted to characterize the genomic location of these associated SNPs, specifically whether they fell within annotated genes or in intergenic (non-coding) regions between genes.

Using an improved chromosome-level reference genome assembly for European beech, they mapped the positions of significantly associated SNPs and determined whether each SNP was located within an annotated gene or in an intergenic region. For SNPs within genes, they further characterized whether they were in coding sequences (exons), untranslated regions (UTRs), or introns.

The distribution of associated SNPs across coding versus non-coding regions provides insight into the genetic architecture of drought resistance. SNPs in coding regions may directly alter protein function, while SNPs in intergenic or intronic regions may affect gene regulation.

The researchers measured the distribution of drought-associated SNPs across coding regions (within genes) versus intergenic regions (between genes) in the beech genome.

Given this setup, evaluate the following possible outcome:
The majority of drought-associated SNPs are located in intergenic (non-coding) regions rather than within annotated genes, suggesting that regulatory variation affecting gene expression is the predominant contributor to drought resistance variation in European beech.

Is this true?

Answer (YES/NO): YES